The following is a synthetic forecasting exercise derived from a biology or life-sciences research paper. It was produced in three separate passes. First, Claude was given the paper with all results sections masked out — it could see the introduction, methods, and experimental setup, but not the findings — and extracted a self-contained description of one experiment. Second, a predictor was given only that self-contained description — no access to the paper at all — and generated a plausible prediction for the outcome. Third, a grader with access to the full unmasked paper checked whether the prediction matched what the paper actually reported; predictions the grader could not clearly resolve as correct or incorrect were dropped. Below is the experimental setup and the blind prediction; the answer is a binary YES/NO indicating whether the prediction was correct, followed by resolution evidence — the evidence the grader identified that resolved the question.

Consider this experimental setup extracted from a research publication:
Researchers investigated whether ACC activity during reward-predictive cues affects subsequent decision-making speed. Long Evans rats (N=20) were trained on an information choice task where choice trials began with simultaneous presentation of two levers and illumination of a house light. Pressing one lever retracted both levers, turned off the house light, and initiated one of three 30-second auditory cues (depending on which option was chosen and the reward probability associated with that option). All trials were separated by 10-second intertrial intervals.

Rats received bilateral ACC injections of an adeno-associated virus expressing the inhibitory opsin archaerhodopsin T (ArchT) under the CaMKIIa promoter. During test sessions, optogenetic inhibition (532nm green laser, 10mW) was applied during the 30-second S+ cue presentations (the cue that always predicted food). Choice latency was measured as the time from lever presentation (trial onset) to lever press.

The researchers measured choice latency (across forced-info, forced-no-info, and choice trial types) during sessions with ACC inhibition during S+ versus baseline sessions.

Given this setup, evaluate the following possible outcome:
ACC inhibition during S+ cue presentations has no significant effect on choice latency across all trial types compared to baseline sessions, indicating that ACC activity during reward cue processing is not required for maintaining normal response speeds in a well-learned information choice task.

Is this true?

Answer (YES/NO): YES